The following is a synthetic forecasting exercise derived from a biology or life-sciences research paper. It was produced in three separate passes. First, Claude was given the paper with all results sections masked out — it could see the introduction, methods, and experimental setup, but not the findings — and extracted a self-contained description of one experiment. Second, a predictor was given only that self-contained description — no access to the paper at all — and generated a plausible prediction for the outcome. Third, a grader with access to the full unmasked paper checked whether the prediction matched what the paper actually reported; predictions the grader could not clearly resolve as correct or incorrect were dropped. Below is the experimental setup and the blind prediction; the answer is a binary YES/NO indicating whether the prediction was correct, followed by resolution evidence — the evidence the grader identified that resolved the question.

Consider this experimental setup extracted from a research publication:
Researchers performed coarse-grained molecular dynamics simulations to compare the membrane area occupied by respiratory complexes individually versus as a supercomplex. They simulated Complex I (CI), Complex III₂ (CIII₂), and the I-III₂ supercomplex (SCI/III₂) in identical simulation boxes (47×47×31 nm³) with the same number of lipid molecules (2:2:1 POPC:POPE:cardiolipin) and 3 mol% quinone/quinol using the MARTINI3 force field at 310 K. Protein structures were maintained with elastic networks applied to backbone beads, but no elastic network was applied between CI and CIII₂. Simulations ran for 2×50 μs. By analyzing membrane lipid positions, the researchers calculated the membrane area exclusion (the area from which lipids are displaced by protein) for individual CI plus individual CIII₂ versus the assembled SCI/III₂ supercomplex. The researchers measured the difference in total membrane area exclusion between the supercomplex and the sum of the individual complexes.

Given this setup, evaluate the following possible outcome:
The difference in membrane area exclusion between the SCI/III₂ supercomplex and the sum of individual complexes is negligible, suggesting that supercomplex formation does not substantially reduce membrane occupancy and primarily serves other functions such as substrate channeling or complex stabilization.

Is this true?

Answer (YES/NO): NO